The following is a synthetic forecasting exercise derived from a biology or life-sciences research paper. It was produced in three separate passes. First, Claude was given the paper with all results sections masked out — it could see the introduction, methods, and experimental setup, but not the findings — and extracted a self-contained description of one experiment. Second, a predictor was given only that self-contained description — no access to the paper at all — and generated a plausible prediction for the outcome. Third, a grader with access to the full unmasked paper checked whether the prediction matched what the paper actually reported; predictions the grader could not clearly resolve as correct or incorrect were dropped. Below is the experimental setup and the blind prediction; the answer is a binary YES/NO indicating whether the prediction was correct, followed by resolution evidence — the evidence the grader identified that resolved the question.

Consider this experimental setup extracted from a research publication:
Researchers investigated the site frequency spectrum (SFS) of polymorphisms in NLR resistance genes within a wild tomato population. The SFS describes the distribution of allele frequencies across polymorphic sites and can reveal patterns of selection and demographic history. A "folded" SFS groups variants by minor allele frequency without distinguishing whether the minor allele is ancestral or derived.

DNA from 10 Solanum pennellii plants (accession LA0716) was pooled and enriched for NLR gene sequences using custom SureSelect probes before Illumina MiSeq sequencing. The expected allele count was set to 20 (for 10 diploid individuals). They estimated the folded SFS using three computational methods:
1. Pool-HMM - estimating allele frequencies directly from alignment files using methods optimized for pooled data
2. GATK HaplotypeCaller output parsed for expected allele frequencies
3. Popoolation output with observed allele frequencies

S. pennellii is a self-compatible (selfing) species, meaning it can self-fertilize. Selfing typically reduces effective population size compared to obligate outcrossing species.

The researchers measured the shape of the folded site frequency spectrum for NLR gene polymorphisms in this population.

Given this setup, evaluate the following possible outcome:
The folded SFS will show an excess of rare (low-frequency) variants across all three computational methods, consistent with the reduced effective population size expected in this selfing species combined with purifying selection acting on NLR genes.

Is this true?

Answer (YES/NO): NO